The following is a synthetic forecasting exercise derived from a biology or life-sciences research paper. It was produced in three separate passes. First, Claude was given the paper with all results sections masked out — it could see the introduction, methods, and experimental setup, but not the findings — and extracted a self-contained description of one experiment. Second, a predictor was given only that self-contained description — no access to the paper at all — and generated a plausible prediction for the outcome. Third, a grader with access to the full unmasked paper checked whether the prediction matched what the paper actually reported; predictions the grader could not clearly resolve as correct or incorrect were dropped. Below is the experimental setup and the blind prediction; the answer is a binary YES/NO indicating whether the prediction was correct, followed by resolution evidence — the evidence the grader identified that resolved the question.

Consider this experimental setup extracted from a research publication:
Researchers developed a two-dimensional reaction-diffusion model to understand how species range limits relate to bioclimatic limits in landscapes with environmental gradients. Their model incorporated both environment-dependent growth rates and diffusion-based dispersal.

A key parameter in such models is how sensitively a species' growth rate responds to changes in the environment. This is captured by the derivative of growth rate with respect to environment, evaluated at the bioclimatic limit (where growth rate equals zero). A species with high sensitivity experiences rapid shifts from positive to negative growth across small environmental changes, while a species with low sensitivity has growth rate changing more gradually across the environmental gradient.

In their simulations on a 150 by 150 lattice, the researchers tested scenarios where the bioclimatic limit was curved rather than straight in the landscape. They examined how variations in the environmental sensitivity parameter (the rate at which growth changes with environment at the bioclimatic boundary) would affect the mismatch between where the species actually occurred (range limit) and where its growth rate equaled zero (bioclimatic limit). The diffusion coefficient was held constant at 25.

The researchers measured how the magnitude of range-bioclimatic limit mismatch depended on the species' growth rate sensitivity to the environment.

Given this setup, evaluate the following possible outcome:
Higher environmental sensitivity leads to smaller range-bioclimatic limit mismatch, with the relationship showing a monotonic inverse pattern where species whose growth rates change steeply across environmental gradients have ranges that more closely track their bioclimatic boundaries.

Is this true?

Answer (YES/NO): YES